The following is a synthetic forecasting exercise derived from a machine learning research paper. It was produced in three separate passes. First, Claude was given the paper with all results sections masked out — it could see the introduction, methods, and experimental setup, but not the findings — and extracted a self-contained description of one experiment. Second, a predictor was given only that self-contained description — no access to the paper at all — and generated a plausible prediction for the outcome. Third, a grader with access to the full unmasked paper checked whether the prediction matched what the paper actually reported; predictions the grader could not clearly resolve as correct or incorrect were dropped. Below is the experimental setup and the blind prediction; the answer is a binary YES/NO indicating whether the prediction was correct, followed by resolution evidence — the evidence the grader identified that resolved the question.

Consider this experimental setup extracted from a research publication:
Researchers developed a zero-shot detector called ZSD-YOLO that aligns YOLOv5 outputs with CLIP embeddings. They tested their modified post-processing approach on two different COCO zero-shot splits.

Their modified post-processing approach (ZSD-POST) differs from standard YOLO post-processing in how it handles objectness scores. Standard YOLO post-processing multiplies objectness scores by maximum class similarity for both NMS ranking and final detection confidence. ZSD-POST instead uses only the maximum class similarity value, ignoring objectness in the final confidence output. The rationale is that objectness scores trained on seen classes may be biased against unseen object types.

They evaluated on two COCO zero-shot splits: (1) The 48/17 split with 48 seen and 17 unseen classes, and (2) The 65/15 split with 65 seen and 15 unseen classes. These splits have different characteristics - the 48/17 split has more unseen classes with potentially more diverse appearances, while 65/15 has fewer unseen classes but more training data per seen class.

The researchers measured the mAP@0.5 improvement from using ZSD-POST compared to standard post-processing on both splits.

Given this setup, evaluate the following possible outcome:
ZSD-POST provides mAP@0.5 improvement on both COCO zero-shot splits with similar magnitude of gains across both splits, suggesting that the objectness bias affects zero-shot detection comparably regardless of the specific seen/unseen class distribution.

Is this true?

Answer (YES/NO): NO